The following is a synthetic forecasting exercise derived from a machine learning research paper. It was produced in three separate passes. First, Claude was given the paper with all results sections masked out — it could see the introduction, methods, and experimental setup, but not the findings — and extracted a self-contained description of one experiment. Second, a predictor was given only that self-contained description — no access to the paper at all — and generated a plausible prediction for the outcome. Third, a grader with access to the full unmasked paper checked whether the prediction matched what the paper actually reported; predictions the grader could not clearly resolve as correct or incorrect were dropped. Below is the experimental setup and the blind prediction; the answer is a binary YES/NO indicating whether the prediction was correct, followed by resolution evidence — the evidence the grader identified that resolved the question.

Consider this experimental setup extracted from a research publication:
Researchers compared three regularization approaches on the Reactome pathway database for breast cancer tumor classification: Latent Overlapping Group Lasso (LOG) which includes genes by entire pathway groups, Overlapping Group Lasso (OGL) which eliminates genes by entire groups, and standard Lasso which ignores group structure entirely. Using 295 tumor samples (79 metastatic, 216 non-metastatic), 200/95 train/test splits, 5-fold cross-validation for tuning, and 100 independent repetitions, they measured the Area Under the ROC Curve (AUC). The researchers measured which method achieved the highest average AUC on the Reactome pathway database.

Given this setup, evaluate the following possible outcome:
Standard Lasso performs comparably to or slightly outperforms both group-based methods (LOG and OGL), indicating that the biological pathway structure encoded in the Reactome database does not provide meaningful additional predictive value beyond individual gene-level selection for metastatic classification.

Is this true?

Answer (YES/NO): NO